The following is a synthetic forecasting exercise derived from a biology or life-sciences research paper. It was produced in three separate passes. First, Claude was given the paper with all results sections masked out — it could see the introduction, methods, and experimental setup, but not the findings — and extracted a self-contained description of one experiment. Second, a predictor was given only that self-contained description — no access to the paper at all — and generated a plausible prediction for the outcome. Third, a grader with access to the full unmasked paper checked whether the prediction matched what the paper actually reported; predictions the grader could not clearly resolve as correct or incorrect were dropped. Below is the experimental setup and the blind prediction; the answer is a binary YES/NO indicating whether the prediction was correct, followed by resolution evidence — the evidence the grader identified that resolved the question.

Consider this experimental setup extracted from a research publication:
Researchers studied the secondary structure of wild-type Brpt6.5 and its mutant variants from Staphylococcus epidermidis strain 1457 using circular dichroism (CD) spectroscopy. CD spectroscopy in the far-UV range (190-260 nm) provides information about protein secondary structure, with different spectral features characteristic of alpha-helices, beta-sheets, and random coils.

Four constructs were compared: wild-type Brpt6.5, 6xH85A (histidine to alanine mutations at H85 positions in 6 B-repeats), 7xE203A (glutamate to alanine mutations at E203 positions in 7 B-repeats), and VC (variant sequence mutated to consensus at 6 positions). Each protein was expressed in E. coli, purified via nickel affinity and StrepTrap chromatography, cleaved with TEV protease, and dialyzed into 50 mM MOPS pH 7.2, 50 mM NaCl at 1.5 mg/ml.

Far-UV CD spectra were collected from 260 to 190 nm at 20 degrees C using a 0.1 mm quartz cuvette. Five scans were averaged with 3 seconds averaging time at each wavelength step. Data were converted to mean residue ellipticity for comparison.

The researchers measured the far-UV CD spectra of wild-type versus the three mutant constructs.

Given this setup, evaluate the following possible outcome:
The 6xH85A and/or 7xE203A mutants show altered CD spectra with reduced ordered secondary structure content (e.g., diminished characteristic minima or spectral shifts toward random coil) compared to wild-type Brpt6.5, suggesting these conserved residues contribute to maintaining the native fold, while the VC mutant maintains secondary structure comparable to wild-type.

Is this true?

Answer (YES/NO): NO